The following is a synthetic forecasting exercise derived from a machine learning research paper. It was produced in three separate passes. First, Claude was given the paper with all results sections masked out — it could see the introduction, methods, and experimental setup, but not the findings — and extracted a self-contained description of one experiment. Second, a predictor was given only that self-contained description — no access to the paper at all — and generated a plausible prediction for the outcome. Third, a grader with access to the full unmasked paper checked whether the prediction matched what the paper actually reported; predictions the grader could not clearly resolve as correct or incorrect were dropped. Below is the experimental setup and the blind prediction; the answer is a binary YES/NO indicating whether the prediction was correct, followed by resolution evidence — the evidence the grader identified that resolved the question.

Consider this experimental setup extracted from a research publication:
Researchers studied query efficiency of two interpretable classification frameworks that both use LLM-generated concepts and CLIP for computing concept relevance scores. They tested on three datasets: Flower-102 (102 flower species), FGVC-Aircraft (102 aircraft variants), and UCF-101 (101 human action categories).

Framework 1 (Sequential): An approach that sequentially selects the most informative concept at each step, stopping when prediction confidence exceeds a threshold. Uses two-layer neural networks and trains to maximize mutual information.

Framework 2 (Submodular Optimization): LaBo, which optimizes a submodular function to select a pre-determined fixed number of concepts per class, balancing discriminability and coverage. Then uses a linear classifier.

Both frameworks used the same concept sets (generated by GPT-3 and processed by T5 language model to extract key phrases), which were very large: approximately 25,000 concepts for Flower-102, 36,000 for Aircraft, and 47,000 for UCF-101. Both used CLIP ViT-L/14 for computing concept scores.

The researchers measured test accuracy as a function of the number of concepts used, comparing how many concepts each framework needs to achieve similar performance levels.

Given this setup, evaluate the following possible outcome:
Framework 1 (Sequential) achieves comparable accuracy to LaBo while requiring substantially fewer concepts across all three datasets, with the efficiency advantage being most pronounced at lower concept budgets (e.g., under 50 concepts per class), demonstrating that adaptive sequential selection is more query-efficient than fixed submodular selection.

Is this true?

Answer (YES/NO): YES